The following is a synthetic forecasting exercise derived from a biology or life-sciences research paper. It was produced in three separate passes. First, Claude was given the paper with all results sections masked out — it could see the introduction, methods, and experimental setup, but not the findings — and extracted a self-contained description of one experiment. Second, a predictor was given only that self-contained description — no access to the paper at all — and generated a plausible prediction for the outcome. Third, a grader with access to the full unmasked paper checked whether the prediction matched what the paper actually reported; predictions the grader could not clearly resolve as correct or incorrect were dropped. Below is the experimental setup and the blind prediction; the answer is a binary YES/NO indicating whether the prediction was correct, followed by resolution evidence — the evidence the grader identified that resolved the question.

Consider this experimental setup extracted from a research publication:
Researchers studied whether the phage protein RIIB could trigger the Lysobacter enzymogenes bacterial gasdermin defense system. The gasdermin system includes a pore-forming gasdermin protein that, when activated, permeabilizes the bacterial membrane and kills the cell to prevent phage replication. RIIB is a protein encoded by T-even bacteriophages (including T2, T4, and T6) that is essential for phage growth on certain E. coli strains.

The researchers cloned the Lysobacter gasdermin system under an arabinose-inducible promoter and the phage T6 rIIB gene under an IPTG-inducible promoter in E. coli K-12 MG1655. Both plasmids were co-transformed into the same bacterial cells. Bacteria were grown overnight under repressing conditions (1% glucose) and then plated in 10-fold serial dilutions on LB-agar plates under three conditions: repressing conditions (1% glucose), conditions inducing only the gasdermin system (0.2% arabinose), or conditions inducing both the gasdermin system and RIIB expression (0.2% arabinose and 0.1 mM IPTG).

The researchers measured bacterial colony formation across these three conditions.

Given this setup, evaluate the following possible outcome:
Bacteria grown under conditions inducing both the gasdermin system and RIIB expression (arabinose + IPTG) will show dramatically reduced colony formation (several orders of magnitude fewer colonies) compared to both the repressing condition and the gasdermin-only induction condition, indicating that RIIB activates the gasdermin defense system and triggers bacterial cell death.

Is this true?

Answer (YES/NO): YES